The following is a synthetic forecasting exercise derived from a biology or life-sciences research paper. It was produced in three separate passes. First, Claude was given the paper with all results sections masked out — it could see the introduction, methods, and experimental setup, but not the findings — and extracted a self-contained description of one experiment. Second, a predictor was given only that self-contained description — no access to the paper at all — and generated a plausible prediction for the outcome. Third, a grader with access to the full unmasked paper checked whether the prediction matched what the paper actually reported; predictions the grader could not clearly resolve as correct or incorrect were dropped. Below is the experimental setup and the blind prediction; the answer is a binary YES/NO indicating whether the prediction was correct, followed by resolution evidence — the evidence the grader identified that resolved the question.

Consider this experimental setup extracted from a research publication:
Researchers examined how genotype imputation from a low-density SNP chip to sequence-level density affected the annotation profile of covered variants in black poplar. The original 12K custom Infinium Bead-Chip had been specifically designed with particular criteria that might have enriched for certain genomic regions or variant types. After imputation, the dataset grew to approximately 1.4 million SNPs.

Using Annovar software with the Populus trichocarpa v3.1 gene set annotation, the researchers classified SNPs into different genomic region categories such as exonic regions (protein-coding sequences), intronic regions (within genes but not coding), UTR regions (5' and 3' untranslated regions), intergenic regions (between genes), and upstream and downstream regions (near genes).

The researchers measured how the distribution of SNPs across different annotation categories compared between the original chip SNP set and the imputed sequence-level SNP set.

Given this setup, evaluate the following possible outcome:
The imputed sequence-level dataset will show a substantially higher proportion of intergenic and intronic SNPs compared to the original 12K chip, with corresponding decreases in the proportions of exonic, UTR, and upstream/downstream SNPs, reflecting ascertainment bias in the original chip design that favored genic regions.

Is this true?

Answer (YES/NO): NO